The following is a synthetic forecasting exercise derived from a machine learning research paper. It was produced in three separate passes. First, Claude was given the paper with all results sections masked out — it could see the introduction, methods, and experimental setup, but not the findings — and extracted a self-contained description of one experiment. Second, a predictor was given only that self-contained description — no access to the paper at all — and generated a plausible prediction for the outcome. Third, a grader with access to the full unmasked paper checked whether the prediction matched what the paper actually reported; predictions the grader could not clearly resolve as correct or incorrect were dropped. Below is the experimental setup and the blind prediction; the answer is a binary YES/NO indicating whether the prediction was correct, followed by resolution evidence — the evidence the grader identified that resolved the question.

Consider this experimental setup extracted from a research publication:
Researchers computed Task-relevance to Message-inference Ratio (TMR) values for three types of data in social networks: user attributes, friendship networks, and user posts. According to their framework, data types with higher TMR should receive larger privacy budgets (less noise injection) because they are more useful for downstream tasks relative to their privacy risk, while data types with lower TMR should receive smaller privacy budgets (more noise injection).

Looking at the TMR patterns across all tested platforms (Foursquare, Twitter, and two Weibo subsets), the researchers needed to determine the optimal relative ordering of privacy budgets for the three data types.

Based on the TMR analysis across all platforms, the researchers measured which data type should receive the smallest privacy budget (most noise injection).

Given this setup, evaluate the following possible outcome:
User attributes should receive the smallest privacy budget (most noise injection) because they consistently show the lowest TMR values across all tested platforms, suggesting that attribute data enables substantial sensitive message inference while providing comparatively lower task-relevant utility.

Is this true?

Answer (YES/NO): YES